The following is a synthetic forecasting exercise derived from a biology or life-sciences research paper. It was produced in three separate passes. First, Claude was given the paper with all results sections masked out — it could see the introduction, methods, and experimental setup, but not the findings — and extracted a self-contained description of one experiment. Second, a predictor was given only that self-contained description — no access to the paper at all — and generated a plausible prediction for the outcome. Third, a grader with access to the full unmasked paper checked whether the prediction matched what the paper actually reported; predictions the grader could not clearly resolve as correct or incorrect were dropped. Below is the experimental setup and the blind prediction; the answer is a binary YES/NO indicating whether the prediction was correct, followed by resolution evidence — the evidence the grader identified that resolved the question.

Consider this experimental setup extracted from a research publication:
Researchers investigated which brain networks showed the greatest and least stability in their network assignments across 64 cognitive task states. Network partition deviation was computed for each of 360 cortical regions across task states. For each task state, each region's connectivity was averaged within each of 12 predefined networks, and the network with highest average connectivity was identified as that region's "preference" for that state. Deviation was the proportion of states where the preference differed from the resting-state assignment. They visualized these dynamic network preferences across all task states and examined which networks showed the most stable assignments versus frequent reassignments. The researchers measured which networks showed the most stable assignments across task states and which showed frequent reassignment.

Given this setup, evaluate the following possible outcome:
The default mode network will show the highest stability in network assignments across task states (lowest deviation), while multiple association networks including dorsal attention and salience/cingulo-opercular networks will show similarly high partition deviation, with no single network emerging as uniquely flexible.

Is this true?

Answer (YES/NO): NO